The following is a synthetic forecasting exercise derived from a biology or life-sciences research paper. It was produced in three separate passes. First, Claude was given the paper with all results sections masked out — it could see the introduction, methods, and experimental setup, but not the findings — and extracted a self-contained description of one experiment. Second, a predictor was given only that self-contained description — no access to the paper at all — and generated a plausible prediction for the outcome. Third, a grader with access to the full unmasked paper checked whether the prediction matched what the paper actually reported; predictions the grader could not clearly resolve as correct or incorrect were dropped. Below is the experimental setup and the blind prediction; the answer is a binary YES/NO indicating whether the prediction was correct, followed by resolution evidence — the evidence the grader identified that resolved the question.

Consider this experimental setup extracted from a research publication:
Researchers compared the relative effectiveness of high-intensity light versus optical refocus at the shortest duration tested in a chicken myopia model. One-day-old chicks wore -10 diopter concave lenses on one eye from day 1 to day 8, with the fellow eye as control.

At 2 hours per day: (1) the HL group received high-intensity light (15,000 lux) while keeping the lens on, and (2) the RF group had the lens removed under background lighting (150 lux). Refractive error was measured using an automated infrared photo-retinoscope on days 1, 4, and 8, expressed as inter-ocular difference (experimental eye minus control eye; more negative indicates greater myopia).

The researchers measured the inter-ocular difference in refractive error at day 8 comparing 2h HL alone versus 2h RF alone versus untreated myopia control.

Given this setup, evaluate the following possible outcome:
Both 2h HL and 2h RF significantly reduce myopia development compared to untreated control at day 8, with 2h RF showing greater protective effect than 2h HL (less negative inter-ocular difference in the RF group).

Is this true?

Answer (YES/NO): YES